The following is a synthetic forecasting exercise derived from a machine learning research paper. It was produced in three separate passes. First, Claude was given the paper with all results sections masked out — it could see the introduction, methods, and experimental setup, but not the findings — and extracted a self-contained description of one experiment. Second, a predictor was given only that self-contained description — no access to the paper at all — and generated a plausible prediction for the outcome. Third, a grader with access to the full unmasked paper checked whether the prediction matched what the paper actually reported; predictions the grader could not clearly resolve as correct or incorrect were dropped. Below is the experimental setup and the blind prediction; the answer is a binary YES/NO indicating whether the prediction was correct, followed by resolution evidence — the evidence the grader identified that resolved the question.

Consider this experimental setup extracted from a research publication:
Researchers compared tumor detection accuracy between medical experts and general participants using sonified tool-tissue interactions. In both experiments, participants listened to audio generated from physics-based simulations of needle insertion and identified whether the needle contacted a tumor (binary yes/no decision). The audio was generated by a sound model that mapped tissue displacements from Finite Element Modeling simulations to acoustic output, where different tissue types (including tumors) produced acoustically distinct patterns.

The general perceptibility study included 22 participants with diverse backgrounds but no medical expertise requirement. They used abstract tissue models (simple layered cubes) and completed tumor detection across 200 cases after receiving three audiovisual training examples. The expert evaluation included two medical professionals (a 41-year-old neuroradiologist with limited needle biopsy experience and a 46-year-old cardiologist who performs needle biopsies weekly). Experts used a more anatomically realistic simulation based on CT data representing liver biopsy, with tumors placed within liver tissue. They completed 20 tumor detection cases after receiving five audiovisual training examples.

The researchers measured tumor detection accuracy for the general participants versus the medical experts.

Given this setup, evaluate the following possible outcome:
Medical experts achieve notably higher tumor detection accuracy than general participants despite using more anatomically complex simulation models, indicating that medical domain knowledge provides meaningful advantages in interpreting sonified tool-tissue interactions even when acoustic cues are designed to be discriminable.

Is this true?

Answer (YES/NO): NO